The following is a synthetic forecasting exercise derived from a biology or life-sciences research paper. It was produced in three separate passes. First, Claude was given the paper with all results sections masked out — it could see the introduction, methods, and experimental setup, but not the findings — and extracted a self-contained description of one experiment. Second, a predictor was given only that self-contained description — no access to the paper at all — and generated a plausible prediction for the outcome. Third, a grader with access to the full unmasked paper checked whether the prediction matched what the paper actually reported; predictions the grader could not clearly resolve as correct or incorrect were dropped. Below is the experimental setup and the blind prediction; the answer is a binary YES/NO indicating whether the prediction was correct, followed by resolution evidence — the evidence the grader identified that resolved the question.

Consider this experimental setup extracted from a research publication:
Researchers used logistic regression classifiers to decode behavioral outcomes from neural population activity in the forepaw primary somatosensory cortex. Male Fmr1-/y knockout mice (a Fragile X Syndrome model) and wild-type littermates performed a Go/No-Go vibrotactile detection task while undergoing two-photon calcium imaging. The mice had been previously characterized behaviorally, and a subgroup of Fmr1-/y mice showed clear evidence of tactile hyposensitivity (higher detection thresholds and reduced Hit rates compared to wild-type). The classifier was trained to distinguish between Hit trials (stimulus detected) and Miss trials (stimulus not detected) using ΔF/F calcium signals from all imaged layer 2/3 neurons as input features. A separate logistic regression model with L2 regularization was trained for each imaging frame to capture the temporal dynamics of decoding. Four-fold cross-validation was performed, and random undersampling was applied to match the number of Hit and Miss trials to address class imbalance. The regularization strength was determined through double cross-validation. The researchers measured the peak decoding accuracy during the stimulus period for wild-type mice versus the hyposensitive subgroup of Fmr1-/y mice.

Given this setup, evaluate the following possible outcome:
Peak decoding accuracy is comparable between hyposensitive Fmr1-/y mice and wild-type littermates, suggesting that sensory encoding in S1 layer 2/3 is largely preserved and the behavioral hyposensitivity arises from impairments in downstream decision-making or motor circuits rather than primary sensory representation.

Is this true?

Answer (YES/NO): NO